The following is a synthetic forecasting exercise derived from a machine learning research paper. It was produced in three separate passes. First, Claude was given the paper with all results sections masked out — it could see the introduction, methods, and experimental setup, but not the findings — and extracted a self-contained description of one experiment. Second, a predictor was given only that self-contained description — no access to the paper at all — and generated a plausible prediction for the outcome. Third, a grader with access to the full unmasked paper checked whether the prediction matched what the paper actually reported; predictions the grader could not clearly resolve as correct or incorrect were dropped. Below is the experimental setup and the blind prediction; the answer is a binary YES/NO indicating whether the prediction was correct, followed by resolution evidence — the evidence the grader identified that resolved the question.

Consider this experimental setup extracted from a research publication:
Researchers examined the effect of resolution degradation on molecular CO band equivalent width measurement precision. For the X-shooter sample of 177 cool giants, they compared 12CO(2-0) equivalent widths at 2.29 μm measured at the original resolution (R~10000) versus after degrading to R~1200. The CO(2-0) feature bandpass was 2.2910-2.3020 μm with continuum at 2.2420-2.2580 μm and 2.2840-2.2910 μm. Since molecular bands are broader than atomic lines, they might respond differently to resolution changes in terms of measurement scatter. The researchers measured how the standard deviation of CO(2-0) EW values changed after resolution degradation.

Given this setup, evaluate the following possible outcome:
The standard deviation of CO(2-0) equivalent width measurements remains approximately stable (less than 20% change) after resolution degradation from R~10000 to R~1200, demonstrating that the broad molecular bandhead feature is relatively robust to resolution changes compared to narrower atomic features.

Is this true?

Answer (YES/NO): YES